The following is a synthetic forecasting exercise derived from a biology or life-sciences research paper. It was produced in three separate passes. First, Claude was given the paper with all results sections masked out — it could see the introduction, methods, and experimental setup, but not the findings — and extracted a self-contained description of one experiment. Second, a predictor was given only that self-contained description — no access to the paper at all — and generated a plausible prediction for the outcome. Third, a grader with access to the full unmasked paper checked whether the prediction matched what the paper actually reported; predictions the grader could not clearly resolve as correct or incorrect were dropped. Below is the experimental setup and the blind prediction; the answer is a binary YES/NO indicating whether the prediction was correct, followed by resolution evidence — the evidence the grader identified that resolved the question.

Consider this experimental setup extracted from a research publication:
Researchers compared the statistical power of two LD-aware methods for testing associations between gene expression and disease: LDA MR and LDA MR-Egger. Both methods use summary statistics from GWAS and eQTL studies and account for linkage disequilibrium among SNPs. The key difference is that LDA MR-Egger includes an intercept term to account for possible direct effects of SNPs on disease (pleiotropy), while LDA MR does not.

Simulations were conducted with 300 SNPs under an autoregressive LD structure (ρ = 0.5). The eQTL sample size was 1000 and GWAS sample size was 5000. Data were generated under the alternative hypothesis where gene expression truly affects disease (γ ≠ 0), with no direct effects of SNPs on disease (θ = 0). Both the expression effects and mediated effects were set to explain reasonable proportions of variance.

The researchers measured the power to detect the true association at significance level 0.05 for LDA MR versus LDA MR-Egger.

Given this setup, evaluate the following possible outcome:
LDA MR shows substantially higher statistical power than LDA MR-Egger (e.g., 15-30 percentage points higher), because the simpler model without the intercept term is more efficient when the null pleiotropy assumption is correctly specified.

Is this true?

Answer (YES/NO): NO